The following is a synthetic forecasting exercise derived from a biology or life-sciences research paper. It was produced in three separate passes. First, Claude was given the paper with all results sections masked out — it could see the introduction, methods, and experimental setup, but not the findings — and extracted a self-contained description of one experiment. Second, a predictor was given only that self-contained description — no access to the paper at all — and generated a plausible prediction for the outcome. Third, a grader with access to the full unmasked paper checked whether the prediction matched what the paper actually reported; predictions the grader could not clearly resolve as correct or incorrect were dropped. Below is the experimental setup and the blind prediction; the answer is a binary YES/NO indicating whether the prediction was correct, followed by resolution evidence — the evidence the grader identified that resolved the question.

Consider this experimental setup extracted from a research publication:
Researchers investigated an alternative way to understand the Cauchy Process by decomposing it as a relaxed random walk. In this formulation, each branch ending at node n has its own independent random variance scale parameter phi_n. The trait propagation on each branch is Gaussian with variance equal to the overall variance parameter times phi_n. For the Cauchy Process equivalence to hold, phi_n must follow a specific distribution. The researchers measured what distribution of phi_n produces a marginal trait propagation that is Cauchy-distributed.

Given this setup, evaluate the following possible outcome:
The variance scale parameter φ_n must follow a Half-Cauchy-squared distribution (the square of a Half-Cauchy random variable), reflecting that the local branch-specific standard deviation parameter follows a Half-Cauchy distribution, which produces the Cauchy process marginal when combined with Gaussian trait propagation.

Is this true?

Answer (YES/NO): NO